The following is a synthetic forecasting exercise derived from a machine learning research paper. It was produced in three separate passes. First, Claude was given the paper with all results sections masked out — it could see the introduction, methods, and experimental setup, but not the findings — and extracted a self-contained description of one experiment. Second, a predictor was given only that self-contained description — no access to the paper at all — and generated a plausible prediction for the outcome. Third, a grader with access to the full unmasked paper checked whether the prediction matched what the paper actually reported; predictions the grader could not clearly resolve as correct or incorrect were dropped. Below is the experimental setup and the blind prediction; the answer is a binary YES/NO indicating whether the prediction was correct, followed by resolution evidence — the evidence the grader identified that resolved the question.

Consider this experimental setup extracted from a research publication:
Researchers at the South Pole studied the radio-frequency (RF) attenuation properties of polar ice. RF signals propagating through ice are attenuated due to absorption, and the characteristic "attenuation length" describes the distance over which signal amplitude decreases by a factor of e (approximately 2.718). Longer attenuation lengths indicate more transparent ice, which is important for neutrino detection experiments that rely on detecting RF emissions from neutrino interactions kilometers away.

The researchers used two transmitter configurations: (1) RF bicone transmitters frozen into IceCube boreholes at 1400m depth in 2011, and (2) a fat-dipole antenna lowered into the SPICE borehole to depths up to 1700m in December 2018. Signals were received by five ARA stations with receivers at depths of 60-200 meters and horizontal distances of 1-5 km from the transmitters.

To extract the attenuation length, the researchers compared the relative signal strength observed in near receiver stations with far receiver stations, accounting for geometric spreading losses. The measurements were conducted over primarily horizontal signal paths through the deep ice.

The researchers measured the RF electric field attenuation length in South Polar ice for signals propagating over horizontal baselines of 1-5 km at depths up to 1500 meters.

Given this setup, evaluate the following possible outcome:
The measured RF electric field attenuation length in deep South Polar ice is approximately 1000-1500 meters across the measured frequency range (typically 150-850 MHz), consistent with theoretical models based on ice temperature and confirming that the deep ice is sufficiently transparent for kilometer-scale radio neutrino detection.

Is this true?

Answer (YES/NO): NO